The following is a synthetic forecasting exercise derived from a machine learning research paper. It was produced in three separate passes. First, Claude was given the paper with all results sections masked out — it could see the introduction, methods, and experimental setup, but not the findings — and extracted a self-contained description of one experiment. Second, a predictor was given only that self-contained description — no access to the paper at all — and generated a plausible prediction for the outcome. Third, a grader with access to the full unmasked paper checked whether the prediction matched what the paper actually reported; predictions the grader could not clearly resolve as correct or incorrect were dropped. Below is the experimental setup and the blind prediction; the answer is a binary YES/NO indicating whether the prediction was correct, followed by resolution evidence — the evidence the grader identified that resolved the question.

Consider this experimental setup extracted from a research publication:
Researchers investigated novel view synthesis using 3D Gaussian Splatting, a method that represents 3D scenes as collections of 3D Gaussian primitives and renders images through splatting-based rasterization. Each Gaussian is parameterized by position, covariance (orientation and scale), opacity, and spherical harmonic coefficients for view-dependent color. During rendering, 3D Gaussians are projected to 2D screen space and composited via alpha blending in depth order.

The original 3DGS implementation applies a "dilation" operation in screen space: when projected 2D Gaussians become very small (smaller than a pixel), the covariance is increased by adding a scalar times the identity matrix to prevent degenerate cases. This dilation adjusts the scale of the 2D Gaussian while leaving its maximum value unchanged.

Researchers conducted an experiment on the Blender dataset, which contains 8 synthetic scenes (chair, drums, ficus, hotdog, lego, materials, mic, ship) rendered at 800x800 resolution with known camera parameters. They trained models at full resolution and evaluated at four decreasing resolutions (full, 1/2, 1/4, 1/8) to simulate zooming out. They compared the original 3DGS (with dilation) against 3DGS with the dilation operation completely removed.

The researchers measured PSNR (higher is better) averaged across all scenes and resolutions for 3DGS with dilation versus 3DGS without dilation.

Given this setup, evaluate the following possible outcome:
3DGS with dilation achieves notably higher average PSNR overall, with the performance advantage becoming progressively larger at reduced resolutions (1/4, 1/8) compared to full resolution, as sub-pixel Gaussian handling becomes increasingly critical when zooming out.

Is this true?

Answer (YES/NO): NO